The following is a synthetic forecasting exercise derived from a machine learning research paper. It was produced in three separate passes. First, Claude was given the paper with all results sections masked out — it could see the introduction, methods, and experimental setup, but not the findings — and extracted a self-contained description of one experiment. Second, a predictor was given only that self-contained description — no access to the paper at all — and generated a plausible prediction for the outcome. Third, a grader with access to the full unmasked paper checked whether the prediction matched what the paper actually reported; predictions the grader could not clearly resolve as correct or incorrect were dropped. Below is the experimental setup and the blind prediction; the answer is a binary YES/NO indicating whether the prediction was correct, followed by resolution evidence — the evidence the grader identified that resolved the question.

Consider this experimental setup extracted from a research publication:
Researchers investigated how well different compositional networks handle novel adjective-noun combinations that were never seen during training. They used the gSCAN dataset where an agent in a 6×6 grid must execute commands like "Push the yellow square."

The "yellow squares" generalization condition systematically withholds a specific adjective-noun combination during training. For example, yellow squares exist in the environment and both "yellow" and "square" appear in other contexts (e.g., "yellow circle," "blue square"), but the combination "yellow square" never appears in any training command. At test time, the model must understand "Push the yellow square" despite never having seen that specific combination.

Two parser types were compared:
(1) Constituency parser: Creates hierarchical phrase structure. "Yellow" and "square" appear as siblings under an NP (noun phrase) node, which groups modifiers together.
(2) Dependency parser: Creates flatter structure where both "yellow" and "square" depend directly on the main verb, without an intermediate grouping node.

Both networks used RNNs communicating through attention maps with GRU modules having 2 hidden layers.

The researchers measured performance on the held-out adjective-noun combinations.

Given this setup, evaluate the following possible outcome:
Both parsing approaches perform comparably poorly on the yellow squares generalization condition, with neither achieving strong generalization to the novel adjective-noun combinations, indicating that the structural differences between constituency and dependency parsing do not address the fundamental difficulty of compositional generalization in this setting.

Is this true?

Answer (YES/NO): NO